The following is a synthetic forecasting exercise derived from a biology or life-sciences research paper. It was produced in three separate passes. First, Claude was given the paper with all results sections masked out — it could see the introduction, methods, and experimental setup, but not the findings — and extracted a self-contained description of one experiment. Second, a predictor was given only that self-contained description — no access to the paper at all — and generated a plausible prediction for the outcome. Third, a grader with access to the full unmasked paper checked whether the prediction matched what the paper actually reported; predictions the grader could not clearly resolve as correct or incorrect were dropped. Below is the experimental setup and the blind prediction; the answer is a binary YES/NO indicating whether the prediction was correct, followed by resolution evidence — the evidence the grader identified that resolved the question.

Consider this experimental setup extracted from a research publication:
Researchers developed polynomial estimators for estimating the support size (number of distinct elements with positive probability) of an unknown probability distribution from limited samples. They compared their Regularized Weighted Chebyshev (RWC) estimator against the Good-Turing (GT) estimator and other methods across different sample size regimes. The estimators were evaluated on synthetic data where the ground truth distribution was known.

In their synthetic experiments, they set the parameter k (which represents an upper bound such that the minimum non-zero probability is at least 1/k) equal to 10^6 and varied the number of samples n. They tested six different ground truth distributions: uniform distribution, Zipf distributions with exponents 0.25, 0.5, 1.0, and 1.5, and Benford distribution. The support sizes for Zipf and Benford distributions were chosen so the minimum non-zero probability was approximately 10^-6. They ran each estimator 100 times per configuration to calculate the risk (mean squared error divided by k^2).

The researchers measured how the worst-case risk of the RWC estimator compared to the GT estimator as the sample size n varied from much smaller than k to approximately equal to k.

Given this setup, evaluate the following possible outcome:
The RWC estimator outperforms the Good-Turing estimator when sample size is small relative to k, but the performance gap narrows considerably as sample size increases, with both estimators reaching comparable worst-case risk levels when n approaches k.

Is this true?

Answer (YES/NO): NO